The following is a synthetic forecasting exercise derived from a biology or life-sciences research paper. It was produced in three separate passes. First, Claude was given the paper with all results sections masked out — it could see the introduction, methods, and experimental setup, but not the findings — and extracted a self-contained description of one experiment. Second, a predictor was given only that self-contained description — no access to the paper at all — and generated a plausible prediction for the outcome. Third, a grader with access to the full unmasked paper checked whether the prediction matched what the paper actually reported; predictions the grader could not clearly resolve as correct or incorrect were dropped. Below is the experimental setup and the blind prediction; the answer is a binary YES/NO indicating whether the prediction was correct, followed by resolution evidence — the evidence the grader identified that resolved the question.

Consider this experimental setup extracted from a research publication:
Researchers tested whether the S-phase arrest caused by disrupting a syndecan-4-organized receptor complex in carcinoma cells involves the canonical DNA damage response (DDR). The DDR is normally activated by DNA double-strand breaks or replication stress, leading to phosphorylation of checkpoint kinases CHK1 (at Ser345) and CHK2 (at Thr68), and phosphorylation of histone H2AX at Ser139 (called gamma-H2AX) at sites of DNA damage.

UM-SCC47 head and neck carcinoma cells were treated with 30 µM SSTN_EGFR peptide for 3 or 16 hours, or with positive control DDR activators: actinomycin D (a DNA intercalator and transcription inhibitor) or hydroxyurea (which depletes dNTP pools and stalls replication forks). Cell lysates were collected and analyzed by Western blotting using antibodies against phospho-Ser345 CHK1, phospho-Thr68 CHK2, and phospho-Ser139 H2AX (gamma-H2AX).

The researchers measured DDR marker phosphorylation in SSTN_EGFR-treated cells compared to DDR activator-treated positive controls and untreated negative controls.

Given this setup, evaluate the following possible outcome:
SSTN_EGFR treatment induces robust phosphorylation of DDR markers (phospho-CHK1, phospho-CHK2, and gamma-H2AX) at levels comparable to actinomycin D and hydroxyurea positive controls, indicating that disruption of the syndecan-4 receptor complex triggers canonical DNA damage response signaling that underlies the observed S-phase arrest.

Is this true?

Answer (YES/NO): NO